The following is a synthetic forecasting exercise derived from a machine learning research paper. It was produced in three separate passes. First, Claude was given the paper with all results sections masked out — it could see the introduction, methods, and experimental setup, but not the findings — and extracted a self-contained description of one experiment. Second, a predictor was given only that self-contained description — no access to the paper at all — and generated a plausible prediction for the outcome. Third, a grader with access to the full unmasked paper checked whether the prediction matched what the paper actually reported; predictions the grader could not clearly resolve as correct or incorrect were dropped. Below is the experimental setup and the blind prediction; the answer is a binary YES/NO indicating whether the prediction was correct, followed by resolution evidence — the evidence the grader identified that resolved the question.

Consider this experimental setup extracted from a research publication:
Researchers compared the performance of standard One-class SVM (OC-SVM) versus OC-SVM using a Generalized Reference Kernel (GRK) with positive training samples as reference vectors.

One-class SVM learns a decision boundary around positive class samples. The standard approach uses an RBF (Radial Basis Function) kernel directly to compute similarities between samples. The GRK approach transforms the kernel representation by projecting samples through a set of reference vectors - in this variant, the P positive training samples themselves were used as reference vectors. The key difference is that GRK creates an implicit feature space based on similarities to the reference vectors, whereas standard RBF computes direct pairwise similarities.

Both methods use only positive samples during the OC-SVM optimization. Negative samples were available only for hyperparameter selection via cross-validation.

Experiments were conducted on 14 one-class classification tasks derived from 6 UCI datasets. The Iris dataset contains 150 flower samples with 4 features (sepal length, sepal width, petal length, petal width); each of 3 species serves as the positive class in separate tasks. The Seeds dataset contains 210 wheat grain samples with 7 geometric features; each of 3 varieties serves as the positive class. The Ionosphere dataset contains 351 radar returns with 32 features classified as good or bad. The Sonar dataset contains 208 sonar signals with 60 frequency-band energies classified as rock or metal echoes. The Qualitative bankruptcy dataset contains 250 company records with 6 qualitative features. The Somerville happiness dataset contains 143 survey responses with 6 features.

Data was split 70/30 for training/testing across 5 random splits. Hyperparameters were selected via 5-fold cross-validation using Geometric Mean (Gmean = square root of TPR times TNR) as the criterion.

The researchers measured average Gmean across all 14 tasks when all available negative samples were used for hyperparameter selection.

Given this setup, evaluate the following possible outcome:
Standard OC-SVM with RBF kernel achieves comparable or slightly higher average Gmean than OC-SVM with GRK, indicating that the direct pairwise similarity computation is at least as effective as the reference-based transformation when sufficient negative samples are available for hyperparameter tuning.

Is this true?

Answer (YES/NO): NO